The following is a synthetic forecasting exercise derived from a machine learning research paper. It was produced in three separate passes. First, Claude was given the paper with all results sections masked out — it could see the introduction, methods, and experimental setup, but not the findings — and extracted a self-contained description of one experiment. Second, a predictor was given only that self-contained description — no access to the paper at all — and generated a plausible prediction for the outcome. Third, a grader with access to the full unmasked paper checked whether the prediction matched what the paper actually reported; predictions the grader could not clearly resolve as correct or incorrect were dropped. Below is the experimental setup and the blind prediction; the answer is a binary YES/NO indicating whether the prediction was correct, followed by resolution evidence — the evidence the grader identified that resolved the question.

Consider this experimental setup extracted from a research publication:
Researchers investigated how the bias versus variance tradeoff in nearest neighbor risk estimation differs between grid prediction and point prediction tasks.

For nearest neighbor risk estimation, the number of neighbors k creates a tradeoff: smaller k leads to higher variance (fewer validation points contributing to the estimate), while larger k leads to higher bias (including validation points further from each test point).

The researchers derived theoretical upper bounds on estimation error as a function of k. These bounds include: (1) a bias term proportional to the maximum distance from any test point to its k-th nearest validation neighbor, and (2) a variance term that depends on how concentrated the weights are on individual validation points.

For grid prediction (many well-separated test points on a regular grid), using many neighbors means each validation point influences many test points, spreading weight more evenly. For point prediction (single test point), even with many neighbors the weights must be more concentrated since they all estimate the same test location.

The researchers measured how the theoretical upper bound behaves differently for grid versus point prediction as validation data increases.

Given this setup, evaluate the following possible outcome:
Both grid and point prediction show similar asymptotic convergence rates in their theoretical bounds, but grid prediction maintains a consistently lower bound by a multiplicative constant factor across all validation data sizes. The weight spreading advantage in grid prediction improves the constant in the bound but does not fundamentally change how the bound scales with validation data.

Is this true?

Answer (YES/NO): NO